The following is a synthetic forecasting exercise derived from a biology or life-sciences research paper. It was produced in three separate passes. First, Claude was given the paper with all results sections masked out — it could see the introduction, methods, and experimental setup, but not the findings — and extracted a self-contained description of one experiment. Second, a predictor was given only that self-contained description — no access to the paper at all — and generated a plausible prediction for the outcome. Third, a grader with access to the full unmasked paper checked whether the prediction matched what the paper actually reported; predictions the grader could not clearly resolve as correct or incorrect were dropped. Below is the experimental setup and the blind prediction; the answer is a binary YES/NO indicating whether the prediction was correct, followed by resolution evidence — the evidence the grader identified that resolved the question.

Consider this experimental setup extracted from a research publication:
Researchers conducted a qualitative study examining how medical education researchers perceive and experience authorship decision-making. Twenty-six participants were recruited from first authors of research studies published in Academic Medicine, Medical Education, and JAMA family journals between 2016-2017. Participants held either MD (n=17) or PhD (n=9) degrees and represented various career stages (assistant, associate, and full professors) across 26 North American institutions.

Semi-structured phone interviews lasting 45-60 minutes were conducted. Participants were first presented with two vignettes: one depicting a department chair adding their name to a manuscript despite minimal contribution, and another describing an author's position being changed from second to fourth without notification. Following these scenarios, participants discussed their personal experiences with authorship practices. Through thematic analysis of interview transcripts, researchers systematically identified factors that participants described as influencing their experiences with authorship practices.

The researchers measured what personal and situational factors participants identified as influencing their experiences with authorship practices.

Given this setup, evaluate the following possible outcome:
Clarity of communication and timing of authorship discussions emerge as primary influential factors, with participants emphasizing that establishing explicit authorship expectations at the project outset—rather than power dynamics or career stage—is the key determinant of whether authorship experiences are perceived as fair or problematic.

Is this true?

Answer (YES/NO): NO